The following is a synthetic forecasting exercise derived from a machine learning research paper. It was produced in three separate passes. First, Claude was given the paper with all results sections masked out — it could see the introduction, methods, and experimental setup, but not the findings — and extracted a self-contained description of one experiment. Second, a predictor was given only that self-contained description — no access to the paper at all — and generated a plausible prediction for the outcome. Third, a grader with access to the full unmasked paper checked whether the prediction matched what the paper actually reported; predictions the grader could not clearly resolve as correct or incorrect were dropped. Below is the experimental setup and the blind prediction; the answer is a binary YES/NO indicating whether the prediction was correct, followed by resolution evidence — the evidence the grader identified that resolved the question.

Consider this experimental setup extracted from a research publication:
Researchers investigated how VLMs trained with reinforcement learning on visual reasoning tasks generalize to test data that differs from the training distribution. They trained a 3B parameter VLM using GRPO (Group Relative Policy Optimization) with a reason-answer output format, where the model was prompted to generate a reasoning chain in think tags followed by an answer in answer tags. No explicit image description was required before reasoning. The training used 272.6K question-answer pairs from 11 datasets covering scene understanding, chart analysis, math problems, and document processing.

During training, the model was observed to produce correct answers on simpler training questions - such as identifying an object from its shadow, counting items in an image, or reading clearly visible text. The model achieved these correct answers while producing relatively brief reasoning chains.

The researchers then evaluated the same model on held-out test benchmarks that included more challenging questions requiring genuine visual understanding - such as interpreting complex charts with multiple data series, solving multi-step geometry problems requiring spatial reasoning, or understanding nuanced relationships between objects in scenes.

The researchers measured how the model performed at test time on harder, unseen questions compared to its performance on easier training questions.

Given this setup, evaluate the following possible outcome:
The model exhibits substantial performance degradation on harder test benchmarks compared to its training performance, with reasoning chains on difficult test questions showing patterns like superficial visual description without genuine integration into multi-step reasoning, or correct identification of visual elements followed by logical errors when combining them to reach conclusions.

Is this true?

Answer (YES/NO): NO